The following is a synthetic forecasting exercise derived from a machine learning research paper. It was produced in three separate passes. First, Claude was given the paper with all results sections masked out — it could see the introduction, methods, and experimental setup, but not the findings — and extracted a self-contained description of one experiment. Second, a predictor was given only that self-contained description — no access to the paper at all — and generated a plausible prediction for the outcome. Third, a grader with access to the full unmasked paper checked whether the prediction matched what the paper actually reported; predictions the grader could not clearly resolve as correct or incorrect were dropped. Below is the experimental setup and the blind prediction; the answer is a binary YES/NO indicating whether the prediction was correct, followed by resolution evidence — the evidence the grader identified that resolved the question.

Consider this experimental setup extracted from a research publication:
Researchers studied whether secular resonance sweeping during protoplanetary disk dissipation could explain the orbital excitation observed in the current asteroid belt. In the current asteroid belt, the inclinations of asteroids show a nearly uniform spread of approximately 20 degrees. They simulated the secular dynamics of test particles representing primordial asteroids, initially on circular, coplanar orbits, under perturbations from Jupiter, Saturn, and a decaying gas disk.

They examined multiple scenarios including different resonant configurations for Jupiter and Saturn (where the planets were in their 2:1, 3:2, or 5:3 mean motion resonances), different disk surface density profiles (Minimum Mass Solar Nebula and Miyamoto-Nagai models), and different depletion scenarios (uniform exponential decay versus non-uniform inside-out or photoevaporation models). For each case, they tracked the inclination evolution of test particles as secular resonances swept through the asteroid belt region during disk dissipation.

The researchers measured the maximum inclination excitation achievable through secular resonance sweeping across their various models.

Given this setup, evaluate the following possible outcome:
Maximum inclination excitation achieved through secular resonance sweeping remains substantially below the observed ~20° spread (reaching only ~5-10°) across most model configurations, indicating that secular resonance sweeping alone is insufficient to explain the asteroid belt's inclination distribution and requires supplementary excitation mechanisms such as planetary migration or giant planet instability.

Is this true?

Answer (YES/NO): NO